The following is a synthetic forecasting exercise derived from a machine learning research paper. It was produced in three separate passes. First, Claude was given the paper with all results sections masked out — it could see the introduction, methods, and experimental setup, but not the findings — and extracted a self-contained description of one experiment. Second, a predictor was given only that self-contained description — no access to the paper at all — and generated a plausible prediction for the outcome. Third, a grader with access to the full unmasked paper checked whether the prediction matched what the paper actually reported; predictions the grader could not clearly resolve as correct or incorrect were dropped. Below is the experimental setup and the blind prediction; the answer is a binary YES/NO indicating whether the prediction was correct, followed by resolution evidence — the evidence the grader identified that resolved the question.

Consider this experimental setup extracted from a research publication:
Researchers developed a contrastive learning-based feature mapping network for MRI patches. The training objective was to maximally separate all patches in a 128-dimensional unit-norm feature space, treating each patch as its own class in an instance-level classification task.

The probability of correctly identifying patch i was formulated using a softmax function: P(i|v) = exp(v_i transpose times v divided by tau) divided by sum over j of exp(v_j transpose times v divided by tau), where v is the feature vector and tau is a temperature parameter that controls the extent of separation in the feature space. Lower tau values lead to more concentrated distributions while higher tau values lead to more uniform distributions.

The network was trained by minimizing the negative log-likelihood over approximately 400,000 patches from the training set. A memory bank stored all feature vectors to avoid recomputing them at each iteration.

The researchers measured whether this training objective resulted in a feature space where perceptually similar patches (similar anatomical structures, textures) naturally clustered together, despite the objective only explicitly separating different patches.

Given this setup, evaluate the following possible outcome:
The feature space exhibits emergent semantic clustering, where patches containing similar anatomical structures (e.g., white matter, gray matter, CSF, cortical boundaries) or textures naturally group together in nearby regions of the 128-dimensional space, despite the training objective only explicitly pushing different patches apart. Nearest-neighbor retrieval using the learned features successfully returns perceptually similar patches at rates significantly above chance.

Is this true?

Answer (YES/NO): YES